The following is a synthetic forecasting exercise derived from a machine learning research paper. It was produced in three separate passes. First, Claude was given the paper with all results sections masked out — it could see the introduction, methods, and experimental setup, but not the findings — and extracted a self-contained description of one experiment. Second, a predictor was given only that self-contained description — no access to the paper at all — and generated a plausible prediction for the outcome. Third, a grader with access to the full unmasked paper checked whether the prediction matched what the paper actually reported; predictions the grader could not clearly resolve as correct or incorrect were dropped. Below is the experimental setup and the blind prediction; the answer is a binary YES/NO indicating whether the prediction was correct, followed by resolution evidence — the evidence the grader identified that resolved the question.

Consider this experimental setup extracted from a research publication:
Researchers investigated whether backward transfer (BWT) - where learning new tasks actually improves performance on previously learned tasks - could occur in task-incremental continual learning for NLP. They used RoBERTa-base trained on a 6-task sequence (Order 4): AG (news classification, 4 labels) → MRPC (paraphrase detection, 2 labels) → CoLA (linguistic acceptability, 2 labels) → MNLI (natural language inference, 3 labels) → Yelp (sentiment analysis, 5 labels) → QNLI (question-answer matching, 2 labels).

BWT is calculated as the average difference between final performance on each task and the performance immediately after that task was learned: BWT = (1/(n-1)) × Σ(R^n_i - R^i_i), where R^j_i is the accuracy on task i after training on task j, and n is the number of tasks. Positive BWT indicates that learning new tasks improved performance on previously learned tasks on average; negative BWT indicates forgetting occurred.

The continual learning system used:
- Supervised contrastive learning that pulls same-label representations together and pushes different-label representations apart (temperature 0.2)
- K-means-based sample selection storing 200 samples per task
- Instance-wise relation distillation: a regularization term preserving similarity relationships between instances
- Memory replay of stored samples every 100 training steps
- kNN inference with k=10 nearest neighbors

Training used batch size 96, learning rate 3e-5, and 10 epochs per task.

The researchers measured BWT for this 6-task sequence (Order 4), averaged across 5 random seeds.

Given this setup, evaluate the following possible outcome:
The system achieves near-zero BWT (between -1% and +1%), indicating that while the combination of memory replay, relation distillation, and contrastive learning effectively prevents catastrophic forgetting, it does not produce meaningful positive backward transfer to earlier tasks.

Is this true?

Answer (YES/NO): NO